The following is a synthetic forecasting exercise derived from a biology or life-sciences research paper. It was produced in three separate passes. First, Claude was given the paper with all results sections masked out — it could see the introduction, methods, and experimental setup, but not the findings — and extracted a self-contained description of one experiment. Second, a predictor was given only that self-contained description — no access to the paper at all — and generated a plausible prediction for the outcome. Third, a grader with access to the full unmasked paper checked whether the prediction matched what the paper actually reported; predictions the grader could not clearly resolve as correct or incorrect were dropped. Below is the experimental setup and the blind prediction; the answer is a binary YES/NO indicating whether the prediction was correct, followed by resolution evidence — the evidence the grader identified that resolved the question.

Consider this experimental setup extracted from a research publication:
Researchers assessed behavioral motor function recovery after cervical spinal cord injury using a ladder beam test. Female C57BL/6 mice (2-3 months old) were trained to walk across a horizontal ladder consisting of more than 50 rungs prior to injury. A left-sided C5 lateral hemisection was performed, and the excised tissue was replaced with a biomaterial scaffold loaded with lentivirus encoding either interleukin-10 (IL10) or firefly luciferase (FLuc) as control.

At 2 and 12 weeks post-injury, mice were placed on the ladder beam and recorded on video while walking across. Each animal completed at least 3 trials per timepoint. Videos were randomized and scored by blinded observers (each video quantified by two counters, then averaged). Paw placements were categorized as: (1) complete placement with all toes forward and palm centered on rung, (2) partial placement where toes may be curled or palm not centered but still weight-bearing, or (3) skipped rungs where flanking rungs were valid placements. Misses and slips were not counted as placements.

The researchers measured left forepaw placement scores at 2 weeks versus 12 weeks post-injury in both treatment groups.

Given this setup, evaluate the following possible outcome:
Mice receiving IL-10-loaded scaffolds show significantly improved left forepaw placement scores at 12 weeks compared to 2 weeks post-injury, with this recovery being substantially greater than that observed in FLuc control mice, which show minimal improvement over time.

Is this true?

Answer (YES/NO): NO